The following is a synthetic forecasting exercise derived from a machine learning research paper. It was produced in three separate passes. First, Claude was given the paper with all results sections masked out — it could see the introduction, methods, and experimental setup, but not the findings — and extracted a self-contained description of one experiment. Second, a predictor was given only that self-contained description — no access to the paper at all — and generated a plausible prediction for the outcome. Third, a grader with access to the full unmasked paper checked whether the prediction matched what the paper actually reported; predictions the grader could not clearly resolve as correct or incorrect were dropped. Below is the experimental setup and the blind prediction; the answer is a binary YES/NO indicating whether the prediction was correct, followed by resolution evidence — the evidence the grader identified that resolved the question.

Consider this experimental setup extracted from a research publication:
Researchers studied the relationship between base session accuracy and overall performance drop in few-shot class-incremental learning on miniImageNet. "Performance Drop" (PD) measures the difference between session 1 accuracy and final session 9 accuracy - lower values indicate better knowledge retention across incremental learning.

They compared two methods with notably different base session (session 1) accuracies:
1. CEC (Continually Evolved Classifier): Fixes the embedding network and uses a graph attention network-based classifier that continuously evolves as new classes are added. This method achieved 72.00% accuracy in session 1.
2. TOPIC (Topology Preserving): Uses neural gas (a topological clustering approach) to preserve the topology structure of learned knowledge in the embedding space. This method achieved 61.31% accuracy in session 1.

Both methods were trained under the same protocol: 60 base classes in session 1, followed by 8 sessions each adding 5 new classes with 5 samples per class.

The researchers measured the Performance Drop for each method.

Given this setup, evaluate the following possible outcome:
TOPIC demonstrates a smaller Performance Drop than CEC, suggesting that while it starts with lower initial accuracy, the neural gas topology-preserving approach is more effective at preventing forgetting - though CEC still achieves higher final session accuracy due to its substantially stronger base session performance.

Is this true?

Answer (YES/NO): NO